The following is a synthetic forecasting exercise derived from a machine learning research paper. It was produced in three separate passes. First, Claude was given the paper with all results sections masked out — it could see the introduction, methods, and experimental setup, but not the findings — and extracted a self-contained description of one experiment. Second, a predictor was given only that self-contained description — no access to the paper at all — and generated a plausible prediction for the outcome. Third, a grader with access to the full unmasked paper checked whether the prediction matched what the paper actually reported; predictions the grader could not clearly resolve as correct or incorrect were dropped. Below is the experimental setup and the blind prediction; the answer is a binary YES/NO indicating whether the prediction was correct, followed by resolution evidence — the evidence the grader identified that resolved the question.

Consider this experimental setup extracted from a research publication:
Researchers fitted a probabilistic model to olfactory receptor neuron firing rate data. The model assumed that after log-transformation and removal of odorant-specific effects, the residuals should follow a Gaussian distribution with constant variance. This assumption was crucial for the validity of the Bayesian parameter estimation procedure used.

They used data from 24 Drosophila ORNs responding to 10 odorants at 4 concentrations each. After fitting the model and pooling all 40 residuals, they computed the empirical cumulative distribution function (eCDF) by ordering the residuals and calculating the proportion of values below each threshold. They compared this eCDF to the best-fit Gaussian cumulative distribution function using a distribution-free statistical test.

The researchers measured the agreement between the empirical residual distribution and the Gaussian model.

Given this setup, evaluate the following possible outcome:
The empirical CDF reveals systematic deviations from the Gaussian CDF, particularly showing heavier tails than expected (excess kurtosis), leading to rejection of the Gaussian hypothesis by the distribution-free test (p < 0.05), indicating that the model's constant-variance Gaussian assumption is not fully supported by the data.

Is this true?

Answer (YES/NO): NO